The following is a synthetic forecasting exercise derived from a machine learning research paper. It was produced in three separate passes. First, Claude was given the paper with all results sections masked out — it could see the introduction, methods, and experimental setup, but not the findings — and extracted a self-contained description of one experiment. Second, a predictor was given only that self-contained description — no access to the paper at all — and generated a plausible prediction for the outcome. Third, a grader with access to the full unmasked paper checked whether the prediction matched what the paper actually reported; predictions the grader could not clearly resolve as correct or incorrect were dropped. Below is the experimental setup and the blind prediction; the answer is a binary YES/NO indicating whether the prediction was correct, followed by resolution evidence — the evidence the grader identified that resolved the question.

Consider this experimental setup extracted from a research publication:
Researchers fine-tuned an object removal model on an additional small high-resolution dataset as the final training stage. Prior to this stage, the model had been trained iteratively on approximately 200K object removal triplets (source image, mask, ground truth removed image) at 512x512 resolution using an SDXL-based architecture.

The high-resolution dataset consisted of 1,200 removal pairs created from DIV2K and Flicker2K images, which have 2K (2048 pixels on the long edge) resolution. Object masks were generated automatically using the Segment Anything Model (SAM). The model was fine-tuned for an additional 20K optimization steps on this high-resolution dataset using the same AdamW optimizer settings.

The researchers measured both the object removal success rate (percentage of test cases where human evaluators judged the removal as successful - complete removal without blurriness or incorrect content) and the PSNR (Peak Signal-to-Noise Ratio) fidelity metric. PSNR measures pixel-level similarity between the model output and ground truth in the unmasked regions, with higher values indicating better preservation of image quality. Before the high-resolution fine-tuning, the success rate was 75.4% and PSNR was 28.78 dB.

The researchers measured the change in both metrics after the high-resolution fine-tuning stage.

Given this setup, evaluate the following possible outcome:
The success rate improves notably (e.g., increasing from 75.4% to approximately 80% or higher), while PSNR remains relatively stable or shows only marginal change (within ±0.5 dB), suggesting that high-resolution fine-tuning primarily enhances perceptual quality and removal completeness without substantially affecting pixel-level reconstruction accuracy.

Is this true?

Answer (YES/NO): NO